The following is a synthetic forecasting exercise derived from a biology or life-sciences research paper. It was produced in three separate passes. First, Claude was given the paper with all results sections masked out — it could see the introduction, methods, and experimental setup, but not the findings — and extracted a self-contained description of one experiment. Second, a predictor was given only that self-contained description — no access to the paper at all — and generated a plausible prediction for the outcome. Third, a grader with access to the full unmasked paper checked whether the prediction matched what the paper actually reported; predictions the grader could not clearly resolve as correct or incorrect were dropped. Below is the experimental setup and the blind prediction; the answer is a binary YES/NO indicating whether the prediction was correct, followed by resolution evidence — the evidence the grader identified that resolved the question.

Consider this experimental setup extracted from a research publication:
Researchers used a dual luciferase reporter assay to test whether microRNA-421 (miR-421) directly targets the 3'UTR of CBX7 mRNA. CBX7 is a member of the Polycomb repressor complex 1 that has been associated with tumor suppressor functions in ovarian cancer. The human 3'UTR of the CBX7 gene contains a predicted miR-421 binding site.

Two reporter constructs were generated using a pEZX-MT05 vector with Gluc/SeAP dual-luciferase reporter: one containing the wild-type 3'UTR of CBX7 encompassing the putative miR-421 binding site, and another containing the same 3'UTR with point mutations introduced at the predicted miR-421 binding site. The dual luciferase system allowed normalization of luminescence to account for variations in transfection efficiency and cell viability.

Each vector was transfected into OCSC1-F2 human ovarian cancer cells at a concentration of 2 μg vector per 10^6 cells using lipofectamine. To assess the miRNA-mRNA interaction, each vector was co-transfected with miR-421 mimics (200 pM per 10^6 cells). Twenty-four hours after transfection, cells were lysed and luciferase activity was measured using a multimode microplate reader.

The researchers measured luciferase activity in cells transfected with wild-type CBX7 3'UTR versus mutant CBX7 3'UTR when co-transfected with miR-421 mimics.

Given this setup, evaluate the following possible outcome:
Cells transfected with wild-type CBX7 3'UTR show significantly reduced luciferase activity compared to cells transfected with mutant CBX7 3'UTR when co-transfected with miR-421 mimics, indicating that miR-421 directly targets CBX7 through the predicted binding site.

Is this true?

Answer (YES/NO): YES